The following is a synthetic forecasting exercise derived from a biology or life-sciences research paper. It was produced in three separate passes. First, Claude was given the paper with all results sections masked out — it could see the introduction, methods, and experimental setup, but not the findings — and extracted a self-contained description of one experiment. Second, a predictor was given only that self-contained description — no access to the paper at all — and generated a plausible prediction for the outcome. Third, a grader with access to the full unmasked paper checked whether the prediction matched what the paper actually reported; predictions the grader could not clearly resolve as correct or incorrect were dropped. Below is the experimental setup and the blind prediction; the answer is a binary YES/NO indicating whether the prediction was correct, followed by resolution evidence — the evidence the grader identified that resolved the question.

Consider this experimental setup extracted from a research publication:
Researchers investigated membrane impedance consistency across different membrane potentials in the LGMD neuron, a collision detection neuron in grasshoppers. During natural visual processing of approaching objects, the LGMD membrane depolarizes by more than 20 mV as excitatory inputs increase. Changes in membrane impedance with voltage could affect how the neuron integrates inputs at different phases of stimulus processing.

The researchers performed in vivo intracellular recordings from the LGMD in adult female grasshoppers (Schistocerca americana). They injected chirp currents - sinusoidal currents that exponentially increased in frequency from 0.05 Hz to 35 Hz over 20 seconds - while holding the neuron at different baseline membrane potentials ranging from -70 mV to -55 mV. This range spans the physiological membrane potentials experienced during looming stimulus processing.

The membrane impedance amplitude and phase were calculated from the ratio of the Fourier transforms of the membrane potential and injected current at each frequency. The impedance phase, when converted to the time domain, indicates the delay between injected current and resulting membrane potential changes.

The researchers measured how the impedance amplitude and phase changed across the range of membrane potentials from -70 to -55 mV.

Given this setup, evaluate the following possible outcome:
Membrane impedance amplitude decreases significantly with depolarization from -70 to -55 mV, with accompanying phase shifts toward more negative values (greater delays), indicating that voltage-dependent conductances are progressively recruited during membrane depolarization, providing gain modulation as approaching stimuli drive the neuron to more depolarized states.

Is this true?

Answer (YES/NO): NO